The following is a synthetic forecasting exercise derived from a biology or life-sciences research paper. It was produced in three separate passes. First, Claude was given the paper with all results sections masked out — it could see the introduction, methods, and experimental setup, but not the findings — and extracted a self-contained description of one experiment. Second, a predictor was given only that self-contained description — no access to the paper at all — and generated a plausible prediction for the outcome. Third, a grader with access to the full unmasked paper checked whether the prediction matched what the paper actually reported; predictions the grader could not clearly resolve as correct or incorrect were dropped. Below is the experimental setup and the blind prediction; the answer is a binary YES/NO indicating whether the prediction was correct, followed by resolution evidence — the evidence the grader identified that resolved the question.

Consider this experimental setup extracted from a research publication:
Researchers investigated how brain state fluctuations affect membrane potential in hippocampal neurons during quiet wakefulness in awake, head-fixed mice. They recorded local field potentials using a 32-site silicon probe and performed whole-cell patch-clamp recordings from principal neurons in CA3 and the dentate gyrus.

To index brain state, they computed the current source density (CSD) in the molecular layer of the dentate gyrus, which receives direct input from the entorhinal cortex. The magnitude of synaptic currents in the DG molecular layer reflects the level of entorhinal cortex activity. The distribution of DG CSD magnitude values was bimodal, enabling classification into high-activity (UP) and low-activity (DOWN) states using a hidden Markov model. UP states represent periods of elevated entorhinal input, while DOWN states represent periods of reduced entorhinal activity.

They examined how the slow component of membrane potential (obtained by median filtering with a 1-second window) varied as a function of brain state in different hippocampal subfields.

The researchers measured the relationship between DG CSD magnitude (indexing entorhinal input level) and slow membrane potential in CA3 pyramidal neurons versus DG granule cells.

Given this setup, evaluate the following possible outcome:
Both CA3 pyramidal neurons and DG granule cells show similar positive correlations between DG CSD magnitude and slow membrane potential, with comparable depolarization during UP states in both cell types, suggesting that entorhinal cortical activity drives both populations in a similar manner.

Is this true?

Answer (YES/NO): NO